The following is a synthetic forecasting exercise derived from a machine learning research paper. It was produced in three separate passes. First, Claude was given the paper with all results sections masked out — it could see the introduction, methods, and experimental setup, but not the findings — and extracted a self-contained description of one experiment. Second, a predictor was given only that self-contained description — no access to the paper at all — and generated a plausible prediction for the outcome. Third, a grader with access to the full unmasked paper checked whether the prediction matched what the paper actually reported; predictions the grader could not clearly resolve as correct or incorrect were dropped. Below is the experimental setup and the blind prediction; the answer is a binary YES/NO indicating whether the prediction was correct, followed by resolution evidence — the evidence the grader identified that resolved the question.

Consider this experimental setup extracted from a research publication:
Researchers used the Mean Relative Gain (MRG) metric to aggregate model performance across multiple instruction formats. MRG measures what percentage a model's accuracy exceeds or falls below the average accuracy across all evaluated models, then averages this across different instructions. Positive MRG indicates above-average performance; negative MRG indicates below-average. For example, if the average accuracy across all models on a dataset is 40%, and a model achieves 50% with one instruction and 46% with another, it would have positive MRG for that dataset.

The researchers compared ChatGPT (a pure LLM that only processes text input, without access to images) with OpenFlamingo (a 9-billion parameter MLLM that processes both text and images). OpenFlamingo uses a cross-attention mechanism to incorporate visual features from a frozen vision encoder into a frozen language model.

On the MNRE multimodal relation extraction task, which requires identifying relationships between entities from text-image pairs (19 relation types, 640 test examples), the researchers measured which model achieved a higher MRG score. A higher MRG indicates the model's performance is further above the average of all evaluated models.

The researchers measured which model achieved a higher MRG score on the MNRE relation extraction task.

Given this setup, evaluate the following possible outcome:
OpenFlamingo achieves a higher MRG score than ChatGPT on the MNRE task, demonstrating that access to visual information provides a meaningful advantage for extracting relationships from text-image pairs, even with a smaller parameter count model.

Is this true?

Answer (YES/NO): NO